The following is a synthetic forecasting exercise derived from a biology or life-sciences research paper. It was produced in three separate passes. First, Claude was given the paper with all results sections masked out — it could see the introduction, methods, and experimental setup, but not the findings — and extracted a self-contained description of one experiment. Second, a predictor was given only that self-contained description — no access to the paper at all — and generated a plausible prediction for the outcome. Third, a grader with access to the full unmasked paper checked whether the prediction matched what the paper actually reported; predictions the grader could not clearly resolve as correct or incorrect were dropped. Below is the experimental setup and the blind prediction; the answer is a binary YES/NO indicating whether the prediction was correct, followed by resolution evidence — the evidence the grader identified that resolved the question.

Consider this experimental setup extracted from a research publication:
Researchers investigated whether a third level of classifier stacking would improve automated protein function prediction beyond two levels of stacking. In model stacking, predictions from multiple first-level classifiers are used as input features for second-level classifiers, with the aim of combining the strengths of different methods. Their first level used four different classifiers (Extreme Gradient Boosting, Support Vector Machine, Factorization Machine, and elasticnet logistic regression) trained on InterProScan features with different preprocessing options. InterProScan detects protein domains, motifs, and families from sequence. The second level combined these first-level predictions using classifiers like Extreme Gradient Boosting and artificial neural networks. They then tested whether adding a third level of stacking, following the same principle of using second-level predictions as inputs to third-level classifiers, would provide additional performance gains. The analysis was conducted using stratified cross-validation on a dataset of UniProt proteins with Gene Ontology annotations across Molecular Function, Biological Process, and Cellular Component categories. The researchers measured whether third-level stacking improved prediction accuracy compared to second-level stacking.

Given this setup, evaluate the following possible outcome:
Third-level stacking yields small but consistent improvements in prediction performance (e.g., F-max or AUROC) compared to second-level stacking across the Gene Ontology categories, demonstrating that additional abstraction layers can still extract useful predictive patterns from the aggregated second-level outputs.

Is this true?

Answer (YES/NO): NO